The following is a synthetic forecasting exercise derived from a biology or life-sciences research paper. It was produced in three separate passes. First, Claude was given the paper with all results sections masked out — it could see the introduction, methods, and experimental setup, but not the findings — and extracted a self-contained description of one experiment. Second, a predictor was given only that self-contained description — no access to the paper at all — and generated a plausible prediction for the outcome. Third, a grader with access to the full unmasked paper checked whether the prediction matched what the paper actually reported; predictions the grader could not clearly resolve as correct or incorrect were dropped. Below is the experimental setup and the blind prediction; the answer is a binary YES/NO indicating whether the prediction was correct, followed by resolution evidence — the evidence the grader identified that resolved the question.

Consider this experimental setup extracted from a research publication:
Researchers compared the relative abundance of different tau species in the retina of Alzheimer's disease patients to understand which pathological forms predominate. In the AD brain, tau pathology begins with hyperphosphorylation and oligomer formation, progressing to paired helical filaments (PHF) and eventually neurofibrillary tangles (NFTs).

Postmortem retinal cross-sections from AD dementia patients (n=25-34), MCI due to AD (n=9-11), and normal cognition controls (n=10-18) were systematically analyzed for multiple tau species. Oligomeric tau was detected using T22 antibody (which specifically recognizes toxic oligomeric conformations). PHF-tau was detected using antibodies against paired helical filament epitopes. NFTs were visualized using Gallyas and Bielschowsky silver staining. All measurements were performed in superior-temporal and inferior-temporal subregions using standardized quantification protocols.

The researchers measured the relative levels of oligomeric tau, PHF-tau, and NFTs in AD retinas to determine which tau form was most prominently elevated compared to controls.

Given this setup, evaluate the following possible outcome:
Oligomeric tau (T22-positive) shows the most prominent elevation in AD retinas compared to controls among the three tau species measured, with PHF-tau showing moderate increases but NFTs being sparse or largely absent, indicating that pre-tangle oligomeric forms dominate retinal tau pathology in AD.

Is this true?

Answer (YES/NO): NO